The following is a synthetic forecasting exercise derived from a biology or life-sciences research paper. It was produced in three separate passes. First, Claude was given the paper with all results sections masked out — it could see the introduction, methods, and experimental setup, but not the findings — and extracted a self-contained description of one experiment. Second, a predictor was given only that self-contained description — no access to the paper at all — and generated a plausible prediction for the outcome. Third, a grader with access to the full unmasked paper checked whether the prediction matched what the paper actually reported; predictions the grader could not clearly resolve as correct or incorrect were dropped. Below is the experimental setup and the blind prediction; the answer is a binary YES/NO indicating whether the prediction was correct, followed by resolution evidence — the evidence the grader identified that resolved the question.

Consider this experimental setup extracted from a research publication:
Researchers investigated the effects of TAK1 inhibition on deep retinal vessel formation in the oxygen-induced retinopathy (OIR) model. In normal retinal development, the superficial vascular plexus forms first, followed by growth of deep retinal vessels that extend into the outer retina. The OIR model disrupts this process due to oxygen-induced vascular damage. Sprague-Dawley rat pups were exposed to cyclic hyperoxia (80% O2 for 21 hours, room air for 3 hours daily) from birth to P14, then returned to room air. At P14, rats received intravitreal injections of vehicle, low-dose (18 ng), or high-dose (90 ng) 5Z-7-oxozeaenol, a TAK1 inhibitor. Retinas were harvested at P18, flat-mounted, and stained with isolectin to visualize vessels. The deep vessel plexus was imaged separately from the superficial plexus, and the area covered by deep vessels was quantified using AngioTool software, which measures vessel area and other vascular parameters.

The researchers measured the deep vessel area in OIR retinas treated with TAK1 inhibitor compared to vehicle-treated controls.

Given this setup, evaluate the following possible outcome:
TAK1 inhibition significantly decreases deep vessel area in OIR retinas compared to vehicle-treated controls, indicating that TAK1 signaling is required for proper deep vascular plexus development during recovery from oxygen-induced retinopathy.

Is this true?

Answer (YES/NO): NO